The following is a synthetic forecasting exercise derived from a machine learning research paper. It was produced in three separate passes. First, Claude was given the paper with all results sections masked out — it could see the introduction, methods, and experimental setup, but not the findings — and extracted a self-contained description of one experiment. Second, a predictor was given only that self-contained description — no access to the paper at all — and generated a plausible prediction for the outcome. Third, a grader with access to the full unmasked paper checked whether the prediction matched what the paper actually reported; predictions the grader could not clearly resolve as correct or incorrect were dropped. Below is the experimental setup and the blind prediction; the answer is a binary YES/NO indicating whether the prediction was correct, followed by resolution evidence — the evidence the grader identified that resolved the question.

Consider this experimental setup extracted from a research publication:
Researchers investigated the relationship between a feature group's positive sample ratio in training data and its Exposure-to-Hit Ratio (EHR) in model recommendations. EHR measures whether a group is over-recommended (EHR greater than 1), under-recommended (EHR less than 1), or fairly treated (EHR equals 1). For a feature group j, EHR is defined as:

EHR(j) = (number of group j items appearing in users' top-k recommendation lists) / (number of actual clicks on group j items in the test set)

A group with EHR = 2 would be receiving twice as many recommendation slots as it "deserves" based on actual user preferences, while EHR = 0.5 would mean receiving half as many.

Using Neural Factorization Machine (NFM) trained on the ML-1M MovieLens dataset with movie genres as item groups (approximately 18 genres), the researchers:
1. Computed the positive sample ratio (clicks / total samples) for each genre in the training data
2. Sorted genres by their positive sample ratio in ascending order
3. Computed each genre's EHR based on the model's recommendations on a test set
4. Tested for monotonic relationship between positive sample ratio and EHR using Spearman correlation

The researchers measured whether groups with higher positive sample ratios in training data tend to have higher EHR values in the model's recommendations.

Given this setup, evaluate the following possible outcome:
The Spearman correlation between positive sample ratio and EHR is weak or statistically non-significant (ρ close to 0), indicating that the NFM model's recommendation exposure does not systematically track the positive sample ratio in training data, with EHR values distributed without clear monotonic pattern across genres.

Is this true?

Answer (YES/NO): NO